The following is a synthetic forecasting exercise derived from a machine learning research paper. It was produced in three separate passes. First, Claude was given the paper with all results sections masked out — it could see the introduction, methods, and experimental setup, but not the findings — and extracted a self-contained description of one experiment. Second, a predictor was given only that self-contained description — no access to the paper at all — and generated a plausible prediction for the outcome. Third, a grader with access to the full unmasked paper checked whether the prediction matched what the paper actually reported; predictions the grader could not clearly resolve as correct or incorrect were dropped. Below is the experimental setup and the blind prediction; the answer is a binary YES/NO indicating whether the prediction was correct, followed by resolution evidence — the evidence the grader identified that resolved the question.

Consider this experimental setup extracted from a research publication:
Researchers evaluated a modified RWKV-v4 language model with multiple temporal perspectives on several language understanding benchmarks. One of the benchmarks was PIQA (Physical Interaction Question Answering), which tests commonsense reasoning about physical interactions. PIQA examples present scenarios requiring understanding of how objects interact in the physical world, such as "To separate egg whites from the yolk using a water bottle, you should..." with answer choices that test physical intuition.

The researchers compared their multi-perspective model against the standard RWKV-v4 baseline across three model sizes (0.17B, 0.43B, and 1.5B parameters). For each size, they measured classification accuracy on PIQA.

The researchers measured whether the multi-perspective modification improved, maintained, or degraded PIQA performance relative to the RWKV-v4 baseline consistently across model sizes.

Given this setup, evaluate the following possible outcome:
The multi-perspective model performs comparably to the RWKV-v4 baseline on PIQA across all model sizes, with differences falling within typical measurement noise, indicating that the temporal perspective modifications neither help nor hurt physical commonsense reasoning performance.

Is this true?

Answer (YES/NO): NO